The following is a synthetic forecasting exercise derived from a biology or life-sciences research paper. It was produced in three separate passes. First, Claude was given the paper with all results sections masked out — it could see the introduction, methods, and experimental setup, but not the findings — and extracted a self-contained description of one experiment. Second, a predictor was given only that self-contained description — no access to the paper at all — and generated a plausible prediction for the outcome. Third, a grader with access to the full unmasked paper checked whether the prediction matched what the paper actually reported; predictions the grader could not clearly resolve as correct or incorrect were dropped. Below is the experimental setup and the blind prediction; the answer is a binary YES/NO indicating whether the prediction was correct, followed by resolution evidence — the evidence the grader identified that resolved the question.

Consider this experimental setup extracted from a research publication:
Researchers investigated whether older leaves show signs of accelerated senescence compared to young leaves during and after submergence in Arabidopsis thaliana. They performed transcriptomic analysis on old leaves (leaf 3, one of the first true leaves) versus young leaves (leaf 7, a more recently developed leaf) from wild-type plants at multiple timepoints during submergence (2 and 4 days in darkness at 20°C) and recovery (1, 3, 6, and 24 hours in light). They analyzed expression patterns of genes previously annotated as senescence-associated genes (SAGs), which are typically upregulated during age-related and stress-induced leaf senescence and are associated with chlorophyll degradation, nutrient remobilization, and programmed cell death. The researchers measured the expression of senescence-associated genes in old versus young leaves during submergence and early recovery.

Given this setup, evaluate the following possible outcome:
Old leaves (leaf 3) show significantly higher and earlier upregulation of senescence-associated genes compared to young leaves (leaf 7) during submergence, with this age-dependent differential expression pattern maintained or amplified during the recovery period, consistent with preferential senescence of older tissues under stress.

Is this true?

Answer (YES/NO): YES